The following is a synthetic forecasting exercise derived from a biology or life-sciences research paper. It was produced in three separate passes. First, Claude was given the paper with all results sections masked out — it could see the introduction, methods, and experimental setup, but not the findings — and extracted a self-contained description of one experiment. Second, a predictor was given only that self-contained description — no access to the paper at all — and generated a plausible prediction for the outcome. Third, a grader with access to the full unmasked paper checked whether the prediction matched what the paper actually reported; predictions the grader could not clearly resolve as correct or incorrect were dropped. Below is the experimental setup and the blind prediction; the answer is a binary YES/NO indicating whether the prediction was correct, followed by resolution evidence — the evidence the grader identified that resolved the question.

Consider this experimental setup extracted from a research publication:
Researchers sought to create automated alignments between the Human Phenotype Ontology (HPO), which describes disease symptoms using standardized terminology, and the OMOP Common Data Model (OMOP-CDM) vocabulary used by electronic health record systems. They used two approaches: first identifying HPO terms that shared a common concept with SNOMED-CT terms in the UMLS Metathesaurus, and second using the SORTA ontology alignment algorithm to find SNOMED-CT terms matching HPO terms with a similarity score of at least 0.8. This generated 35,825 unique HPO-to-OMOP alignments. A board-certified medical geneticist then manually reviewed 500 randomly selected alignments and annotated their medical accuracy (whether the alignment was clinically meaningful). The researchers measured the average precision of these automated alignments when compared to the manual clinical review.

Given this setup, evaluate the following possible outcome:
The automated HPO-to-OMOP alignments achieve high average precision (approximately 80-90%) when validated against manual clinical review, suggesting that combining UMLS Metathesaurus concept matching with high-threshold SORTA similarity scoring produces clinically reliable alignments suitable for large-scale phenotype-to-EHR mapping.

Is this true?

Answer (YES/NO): NO